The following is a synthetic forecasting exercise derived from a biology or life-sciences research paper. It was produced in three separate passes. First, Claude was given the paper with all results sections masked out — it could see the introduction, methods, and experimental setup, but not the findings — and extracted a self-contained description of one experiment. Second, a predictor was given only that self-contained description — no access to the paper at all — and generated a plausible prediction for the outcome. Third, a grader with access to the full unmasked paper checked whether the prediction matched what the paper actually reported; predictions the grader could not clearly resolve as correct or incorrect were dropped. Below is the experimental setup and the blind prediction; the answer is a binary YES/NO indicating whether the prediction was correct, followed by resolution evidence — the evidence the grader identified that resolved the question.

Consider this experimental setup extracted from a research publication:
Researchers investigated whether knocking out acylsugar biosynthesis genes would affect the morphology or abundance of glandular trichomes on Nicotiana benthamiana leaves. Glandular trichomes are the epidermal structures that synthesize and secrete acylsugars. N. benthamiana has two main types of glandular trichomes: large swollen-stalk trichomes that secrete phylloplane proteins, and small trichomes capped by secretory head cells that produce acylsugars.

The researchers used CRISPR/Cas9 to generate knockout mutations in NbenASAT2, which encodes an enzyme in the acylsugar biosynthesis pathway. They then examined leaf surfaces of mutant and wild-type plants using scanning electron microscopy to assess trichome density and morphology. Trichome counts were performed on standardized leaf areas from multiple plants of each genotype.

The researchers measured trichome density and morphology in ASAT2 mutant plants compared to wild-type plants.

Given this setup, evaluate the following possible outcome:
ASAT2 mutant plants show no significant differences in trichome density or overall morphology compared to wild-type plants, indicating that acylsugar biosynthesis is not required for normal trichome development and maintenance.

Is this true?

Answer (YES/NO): YES